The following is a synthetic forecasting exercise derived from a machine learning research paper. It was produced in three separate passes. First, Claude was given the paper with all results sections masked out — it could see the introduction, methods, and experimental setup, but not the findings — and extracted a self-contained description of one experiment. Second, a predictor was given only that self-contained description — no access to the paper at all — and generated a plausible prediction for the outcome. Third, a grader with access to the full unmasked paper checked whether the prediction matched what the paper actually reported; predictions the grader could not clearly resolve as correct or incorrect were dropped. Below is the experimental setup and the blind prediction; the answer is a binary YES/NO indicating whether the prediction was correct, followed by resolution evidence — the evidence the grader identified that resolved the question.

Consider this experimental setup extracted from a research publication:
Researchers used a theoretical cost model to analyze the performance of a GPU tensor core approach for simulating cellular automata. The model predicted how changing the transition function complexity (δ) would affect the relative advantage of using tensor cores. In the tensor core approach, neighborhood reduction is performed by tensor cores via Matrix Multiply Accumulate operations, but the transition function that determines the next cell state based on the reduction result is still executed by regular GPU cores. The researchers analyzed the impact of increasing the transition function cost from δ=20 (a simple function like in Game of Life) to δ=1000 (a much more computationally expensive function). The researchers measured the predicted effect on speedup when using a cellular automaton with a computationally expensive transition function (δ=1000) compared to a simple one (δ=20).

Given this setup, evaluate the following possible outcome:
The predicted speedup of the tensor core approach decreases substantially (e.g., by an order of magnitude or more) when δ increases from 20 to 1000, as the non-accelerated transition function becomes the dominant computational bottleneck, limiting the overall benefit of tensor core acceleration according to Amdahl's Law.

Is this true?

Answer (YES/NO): YES